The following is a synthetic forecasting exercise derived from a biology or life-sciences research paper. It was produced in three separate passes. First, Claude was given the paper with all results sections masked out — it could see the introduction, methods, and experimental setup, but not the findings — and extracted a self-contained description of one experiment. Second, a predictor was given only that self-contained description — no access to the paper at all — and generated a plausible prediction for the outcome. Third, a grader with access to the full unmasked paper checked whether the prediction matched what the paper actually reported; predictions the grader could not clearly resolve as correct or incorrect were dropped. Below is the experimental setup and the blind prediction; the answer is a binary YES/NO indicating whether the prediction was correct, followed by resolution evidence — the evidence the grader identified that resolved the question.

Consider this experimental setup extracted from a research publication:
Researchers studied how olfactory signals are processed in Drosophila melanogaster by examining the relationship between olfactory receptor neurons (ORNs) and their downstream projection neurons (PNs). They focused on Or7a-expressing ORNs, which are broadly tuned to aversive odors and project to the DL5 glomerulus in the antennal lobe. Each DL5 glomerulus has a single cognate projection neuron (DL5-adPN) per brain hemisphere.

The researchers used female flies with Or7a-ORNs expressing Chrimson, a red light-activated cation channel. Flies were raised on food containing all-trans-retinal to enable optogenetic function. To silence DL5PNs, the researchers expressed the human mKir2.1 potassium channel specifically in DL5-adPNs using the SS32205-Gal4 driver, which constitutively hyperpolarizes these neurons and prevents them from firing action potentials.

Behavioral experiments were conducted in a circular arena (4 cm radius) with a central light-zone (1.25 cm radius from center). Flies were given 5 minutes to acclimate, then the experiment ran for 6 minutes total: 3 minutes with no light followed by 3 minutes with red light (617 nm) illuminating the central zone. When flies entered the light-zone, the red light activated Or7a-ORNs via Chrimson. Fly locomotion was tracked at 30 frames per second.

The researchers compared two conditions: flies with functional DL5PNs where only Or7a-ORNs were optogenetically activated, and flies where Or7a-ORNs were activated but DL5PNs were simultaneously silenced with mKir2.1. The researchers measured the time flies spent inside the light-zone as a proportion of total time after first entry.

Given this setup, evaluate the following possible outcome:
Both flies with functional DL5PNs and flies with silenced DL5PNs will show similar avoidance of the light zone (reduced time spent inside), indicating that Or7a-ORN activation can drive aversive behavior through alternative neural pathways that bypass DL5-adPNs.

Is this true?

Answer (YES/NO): NO